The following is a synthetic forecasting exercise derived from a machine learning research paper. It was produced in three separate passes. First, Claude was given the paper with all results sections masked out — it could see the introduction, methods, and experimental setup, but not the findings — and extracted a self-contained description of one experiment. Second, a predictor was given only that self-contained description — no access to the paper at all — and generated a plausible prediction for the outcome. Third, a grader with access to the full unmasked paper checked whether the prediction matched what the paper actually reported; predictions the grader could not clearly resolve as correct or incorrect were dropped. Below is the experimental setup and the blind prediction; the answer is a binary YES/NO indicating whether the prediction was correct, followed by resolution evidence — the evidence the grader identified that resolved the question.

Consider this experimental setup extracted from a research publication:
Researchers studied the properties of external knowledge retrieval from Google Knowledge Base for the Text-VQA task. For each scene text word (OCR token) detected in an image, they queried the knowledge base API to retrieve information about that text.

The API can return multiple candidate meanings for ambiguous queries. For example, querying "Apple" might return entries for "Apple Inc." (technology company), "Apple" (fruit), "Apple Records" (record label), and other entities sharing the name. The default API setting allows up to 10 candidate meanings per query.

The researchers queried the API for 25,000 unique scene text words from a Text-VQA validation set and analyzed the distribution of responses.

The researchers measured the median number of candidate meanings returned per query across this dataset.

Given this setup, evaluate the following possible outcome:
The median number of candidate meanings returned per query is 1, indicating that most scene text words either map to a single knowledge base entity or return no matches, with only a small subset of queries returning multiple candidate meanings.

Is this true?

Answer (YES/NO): NO